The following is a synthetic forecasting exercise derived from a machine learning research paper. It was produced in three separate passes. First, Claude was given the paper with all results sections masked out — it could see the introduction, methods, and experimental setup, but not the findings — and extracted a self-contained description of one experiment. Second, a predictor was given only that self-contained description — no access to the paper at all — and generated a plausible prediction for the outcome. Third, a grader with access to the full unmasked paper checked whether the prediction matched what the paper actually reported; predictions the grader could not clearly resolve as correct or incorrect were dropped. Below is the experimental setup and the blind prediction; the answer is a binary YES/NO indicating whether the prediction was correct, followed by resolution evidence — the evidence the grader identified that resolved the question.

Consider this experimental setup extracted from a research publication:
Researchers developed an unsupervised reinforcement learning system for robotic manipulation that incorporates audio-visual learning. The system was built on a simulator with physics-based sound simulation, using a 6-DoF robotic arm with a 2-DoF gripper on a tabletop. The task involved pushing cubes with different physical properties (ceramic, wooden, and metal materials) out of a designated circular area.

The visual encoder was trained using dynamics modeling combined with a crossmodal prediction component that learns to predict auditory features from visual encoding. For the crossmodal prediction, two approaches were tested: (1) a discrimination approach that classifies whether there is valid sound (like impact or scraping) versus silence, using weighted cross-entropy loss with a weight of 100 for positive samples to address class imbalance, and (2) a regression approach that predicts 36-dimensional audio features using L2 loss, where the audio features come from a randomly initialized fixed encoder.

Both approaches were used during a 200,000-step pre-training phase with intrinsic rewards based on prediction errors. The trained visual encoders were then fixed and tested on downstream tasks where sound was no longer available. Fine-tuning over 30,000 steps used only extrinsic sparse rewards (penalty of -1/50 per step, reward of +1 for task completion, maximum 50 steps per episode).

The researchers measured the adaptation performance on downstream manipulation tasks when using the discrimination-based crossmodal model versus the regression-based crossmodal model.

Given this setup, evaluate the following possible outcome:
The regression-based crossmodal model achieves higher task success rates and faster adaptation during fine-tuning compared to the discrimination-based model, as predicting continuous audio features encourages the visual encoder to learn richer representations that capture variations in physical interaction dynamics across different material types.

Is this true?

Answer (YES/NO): NO